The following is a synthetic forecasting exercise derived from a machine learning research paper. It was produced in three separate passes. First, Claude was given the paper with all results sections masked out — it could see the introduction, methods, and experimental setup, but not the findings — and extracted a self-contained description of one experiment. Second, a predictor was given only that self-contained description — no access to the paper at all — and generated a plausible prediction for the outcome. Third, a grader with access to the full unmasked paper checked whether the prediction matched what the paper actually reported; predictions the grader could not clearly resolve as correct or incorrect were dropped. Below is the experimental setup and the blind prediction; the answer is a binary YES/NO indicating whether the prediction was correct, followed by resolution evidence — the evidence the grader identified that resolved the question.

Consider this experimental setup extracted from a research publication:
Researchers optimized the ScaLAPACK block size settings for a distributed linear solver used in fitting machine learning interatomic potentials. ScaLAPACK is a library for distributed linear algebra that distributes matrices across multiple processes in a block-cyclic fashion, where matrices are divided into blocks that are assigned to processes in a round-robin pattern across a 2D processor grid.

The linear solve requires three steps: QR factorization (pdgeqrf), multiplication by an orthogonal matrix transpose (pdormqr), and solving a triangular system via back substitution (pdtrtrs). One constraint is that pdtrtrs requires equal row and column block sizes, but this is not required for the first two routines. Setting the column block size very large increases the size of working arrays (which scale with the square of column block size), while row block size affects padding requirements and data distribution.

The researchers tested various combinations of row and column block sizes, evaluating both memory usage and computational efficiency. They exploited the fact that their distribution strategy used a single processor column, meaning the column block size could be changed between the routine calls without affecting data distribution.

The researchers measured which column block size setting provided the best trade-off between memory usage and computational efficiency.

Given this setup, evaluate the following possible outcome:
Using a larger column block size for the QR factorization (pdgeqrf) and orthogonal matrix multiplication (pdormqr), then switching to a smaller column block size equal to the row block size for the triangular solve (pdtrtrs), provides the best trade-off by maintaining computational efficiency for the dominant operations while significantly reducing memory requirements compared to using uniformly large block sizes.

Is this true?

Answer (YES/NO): NO